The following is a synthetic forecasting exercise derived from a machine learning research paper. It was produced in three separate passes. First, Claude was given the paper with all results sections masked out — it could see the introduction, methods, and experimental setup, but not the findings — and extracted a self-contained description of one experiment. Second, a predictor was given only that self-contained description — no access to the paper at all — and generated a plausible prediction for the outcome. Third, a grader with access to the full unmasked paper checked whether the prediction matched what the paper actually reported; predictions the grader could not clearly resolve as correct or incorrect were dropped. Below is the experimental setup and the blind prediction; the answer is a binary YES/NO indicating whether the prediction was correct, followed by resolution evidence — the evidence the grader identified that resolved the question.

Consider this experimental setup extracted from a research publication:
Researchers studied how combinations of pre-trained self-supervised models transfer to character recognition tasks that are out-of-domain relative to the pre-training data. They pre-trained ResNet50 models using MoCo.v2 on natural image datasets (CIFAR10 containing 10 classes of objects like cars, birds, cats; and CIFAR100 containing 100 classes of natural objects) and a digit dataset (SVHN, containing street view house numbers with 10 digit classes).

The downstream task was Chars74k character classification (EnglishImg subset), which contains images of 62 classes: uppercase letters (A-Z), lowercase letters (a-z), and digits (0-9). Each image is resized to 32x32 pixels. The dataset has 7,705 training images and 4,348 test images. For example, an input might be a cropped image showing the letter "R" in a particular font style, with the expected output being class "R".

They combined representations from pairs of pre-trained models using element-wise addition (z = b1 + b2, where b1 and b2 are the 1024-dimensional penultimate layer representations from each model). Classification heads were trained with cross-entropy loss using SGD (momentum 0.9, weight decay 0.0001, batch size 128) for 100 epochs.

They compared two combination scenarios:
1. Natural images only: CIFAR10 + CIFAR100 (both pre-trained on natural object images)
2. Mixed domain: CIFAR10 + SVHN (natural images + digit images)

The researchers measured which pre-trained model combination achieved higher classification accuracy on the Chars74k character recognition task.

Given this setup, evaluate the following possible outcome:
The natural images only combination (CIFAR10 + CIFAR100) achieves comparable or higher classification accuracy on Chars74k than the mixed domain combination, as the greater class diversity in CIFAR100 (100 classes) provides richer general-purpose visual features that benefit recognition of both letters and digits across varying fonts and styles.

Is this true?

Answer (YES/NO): NO